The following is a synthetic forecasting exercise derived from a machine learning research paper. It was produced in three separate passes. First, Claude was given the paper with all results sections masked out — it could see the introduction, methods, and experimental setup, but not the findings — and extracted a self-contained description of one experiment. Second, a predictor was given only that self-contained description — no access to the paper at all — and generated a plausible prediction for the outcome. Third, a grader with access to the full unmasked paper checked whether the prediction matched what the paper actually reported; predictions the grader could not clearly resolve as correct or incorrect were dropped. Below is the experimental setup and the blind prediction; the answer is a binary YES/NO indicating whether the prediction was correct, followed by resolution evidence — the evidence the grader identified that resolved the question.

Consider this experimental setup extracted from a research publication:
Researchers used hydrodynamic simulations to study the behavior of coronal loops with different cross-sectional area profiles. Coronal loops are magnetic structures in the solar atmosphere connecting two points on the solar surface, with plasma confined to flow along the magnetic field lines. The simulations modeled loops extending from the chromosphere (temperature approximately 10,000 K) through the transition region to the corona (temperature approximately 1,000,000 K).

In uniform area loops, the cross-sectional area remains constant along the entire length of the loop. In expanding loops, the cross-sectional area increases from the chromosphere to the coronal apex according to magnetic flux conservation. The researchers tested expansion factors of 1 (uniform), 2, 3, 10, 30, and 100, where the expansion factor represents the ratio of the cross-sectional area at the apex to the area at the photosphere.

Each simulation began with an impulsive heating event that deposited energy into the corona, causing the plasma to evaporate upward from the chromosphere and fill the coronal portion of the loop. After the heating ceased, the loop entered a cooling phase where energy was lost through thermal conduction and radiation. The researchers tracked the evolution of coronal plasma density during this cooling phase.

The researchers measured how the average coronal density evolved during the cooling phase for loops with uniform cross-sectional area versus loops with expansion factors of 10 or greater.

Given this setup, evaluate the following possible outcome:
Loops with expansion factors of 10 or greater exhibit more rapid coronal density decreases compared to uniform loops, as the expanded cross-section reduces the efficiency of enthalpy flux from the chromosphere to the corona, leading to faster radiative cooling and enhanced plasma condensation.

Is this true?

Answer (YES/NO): NO